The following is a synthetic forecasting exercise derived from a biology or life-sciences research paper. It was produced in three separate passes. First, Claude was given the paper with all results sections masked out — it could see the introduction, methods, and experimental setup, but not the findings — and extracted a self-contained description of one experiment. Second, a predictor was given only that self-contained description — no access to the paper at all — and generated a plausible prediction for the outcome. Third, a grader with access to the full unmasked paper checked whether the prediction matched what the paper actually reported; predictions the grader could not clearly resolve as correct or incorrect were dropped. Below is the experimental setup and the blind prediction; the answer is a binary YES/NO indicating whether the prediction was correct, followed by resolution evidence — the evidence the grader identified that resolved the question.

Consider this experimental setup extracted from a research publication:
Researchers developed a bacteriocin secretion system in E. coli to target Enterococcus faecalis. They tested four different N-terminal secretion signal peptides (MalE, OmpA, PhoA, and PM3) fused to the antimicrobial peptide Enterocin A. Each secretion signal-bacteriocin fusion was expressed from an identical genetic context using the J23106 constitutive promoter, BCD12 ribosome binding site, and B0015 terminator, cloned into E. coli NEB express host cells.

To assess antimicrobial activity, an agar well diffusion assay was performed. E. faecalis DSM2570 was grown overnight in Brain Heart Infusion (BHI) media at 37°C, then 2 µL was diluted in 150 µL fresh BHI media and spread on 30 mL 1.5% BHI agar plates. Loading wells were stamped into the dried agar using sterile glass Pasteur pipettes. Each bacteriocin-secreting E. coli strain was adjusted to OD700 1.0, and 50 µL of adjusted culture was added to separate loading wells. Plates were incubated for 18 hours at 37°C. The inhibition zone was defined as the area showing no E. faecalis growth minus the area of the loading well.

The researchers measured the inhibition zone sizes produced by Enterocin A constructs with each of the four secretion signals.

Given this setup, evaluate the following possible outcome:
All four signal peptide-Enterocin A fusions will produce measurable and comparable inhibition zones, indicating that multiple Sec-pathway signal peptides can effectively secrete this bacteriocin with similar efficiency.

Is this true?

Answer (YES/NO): NO